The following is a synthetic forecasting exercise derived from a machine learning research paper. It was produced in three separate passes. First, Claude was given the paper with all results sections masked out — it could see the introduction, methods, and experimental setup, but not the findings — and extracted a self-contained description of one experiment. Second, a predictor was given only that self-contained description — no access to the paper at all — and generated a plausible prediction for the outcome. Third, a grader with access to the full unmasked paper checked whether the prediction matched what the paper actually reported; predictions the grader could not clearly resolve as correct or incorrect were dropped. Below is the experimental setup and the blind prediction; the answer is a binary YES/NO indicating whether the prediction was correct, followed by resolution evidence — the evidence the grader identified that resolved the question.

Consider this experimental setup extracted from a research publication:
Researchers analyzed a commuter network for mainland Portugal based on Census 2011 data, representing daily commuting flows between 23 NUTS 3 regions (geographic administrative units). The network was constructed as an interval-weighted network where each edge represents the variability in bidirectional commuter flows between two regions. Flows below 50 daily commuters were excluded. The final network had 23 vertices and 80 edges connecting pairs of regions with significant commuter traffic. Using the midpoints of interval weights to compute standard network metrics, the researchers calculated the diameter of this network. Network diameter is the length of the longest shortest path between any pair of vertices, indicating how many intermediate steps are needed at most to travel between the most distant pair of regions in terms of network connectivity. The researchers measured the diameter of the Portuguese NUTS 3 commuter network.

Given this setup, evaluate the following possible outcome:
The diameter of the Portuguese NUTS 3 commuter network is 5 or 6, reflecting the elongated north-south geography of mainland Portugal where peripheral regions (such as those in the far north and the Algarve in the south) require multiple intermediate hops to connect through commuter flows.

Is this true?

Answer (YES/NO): NO